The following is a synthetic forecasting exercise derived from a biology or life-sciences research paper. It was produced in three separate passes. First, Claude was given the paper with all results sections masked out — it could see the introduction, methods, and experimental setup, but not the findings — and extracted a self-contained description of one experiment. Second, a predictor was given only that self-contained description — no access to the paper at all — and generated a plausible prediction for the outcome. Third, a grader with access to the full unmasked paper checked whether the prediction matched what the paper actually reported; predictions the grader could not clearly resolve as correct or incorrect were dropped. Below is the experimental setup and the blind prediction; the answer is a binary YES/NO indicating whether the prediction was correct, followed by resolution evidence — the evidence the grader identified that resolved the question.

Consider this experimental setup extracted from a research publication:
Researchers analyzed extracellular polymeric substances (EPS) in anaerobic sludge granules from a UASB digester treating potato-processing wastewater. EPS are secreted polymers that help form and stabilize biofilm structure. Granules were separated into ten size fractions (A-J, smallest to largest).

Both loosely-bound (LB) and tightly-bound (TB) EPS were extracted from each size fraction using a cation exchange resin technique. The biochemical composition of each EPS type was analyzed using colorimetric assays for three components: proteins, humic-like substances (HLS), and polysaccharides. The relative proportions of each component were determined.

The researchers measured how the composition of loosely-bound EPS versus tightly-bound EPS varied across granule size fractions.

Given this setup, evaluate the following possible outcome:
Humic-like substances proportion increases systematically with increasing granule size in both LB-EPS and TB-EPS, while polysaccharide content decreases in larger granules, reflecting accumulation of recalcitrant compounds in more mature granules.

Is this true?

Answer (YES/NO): NO